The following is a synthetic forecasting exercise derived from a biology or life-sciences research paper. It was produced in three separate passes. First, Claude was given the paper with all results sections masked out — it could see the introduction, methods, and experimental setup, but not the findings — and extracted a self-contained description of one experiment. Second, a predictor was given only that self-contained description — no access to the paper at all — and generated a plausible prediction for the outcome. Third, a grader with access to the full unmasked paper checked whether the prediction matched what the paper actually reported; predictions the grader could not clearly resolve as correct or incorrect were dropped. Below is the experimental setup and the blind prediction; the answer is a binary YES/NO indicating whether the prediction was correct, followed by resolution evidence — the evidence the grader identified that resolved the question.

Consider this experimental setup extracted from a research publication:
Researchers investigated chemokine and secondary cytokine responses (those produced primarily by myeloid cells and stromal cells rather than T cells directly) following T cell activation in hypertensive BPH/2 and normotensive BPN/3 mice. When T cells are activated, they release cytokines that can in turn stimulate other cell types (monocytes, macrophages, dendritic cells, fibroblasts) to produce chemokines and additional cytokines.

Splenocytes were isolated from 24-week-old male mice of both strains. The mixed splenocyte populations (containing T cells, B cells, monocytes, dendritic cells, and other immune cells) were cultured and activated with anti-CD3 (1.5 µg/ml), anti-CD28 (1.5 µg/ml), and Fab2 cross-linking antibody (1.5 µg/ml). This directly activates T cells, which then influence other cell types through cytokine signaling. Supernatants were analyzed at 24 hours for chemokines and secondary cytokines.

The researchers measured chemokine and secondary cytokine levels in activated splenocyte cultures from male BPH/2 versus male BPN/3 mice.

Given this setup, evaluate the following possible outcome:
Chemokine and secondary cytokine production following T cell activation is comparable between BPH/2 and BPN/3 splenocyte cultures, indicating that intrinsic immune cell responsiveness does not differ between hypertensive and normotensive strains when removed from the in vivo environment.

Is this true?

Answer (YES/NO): NO